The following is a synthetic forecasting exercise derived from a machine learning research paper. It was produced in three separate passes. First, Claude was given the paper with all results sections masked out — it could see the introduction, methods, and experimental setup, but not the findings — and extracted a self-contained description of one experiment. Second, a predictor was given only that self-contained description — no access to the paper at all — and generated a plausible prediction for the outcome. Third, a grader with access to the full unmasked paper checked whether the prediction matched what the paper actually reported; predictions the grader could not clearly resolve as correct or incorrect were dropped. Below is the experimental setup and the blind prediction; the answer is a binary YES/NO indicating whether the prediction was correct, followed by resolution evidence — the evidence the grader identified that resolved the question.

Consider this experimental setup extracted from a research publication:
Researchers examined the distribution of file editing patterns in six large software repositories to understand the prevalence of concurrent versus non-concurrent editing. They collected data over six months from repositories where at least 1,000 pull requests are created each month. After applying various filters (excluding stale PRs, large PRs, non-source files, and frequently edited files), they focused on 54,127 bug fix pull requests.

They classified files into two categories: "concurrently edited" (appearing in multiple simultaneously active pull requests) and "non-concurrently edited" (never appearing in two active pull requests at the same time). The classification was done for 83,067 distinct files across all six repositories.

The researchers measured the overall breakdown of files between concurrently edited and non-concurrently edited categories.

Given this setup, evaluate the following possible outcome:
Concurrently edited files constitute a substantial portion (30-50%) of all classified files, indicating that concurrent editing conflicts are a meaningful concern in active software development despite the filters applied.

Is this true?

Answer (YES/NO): YES